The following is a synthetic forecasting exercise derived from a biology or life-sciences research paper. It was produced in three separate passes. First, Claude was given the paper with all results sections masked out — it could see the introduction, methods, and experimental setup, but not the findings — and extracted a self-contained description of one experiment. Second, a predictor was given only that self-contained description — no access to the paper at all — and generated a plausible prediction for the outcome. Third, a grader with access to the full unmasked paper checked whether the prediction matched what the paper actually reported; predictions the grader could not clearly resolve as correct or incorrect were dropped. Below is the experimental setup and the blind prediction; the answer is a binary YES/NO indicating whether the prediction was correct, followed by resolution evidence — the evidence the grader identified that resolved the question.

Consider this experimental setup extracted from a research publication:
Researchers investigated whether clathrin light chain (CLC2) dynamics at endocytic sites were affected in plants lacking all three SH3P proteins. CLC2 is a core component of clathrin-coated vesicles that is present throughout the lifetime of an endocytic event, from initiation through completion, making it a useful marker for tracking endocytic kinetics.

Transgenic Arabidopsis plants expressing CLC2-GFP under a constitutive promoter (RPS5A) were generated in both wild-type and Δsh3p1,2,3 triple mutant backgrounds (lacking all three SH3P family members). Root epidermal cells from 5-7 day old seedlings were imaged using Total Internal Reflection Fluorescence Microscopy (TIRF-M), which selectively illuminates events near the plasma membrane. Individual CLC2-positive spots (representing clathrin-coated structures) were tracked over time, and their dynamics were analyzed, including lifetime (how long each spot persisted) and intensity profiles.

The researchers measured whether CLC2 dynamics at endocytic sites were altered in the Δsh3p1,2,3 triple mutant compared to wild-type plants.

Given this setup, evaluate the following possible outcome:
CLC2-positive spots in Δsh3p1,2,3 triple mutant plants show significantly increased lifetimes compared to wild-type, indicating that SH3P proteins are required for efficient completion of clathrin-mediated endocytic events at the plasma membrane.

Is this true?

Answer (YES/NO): NO